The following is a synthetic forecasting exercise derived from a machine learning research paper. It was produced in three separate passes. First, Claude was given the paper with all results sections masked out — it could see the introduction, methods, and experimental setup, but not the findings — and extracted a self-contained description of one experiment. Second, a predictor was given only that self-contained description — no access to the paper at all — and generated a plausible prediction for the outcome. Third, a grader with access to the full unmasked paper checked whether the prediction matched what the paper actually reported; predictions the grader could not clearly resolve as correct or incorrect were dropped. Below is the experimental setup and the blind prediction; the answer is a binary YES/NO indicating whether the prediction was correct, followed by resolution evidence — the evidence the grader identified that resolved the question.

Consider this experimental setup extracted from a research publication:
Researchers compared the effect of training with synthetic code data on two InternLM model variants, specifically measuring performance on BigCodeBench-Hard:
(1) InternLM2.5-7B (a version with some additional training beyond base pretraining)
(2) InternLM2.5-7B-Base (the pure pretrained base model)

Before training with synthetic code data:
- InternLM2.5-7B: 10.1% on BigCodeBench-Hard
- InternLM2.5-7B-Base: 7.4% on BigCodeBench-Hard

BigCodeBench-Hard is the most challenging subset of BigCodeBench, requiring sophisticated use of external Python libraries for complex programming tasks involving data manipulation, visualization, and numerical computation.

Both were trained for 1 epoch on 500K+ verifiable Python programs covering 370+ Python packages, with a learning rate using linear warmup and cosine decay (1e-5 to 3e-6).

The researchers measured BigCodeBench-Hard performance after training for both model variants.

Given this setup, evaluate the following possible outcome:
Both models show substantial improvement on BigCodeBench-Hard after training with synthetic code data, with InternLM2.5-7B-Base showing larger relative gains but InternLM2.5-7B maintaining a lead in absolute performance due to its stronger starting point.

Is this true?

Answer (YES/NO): YES